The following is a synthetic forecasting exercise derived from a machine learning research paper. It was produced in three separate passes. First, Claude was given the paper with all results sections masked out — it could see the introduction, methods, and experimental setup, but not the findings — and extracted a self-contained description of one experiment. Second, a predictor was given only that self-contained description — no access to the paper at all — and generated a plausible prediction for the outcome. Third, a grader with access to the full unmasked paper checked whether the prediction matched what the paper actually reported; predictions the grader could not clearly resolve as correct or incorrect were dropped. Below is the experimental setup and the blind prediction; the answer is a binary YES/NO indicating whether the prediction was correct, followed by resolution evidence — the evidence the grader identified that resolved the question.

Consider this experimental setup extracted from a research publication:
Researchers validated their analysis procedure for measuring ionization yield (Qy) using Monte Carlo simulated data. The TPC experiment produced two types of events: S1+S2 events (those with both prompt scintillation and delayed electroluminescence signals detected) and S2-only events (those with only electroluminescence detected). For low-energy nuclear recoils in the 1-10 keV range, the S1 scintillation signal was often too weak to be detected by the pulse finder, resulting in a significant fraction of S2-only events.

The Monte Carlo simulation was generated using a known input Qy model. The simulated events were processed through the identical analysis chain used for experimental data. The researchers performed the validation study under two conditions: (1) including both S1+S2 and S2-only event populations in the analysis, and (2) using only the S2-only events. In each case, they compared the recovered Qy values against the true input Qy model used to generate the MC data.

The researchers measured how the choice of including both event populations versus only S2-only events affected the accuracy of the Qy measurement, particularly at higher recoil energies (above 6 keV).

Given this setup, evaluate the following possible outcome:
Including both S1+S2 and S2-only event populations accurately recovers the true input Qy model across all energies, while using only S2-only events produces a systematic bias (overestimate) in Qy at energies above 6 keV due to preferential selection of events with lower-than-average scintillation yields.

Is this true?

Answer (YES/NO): NO